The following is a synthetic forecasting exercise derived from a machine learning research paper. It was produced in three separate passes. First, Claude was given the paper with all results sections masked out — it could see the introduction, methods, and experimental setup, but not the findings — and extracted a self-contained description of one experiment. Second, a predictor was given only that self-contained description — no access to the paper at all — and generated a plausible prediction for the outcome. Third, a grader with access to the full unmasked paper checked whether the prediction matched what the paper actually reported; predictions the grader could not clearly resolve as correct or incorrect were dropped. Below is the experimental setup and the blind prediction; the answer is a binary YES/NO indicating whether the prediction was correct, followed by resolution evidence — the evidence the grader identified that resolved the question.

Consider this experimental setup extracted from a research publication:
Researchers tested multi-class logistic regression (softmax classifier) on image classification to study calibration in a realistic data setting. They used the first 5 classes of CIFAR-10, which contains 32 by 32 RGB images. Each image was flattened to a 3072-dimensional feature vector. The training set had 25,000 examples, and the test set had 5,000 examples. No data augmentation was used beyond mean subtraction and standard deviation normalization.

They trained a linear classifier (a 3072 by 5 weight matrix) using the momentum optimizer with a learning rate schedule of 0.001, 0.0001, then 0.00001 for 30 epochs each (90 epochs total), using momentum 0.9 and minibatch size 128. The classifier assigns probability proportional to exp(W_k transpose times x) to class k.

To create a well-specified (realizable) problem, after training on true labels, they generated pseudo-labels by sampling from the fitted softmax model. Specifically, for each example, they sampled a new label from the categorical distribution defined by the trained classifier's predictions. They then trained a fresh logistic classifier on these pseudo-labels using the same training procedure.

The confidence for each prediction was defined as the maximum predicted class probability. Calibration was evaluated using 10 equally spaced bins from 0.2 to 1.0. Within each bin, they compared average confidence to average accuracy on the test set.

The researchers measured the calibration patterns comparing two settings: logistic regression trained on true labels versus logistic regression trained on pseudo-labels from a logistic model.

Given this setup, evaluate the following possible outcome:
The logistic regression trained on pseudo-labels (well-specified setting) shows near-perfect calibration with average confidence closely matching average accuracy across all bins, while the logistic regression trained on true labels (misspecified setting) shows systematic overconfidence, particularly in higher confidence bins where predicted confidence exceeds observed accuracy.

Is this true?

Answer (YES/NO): NO